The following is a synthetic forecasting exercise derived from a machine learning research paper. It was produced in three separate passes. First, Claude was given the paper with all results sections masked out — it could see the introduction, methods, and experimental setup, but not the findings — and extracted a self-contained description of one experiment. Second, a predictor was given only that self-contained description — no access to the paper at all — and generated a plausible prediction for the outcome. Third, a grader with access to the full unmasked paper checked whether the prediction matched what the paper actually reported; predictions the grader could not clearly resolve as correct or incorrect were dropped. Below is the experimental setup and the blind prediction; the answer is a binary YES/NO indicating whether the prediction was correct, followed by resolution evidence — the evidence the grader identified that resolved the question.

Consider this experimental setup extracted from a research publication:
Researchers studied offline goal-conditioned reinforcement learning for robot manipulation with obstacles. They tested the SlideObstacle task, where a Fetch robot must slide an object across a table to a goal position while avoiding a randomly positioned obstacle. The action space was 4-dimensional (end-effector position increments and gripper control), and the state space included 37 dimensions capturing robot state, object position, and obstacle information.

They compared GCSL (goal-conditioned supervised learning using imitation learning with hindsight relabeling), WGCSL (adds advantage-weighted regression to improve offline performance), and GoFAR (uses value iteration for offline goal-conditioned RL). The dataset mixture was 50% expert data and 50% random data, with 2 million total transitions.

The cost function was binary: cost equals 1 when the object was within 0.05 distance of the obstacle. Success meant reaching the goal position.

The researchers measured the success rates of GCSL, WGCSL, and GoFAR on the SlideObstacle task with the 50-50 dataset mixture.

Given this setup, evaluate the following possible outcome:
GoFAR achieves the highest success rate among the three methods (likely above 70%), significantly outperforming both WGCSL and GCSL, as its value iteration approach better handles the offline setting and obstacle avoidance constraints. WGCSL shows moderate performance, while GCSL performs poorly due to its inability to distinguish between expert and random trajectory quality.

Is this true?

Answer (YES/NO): NO